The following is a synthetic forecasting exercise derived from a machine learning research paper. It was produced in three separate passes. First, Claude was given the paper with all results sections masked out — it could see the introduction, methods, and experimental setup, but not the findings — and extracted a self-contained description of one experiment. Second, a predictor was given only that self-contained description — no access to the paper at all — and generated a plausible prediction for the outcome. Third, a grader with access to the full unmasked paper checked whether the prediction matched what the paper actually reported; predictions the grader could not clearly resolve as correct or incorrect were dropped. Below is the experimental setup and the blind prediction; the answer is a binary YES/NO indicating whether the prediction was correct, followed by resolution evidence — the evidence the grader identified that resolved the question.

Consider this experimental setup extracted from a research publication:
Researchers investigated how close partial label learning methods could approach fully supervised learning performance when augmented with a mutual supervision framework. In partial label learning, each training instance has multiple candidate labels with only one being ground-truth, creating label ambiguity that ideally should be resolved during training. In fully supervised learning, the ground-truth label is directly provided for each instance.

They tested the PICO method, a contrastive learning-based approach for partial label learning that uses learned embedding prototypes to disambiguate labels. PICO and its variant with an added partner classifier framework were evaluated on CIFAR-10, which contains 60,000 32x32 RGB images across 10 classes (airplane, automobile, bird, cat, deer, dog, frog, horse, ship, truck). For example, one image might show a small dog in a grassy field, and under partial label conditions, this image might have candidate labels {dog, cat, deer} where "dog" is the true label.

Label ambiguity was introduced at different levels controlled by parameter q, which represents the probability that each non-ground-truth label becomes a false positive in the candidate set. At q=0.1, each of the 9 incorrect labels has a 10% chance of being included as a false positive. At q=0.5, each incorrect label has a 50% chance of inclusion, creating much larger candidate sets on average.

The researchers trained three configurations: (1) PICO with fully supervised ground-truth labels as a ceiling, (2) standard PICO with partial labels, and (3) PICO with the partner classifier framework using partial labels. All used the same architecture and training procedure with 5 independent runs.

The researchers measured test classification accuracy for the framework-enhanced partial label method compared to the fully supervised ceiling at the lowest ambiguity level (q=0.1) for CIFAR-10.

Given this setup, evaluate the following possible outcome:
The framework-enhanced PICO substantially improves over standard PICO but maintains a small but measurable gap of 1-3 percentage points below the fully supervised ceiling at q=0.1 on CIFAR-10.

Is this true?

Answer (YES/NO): NO